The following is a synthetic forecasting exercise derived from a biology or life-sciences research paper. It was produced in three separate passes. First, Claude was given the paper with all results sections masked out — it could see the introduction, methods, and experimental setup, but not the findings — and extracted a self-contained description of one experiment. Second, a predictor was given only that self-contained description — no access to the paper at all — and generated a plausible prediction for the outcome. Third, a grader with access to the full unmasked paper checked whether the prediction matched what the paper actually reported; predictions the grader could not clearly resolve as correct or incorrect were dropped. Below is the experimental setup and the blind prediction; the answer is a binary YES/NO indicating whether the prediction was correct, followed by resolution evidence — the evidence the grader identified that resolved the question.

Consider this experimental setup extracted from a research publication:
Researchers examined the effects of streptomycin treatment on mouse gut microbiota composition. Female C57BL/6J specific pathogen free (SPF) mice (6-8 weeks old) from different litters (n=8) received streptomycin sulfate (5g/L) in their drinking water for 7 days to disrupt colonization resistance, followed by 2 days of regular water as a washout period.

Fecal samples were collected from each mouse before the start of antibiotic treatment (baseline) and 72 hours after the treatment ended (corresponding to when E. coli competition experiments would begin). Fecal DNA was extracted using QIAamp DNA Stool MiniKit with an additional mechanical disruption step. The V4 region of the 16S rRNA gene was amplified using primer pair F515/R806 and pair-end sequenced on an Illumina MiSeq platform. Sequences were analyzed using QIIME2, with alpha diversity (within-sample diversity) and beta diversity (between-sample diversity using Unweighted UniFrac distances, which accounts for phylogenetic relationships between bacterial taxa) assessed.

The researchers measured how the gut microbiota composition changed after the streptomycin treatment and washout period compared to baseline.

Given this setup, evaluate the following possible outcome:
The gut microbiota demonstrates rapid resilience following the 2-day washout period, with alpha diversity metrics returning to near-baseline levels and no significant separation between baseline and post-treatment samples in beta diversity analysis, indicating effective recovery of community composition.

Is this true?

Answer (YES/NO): NO